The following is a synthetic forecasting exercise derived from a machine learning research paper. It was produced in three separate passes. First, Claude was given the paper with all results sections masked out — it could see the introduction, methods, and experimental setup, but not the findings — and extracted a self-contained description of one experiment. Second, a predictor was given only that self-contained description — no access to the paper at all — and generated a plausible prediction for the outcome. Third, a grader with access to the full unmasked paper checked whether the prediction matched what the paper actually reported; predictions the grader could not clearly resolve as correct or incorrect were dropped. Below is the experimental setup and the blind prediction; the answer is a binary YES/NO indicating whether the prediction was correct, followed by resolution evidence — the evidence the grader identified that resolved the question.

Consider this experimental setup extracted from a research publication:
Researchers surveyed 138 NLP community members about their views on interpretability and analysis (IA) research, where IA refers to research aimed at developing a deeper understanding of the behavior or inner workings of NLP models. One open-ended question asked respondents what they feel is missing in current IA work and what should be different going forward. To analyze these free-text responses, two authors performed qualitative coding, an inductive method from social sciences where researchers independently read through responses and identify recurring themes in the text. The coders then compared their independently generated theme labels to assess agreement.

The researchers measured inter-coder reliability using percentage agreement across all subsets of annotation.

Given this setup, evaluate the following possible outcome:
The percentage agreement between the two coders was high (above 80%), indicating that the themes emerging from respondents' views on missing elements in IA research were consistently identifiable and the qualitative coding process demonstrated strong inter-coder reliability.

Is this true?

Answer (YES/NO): YES